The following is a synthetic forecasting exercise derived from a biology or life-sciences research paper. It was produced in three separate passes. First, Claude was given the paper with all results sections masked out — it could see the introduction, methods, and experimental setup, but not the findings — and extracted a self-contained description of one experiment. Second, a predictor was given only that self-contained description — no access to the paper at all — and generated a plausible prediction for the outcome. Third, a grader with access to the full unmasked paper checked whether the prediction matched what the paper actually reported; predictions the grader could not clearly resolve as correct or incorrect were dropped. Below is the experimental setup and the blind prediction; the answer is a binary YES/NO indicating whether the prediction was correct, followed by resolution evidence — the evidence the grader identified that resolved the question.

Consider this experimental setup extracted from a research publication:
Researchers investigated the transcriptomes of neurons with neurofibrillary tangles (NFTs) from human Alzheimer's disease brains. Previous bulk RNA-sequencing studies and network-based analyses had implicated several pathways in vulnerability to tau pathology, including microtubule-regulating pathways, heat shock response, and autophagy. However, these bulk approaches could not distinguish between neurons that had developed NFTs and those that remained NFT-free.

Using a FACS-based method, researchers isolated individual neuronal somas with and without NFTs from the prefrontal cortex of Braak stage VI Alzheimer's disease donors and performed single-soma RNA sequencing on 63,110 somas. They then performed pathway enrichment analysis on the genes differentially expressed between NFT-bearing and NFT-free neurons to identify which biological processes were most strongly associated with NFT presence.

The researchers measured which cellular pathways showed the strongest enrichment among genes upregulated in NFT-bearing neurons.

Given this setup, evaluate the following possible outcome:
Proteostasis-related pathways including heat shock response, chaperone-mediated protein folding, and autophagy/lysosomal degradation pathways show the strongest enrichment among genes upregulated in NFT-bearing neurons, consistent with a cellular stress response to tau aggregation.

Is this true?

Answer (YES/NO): NO